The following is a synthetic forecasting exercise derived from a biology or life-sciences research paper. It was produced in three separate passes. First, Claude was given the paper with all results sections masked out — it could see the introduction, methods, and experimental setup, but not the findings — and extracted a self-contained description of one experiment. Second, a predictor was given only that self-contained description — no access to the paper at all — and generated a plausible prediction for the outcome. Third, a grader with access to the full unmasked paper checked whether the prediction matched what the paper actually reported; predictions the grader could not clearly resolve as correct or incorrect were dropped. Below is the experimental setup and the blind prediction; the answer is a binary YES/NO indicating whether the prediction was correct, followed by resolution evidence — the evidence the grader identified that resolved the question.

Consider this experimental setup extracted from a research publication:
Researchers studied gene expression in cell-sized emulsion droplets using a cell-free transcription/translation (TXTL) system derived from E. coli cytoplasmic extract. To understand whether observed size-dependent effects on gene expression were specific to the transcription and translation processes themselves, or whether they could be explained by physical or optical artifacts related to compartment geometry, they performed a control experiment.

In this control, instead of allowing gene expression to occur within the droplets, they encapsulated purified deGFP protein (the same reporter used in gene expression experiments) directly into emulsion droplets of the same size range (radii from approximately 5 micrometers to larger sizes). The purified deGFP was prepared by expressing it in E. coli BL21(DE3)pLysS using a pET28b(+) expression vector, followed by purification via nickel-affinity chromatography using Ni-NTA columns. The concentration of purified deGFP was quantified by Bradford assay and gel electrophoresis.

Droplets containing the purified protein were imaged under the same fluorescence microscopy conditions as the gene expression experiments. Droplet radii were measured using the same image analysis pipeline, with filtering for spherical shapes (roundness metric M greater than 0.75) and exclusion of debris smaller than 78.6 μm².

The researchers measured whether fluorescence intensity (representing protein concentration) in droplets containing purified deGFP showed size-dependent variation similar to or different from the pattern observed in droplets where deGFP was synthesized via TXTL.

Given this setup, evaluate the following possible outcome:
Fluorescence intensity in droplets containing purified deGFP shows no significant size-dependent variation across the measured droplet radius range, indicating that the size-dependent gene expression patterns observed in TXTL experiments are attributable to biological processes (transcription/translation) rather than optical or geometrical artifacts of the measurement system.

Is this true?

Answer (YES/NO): NO